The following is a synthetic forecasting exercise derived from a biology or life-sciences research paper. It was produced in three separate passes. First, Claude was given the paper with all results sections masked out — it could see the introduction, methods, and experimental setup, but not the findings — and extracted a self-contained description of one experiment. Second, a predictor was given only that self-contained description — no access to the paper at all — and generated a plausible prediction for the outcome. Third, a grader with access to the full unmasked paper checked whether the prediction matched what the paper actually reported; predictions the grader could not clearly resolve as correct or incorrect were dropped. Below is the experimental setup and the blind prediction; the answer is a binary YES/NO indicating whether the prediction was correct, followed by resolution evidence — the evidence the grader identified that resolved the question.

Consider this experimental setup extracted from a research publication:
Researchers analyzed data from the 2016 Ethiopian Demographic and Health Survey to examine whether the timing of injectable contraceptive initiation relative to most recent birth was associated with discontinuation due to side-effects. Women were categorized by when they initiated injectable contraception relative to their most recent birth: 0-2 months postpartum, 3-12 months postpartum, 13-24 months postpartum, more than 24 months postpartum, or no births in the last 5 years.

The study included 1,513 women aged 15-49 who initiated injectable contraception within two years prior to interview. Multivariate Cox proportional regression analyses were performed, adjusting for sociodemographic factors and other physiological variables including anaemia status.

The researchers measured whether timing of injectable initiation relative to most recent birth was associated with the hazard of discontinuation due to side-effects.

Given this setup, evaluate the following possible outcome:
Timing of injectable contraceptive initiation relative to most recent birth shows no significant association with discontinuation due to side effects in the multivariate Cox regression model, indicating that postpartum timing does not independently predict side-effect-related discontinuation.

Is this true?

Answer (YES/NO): NO